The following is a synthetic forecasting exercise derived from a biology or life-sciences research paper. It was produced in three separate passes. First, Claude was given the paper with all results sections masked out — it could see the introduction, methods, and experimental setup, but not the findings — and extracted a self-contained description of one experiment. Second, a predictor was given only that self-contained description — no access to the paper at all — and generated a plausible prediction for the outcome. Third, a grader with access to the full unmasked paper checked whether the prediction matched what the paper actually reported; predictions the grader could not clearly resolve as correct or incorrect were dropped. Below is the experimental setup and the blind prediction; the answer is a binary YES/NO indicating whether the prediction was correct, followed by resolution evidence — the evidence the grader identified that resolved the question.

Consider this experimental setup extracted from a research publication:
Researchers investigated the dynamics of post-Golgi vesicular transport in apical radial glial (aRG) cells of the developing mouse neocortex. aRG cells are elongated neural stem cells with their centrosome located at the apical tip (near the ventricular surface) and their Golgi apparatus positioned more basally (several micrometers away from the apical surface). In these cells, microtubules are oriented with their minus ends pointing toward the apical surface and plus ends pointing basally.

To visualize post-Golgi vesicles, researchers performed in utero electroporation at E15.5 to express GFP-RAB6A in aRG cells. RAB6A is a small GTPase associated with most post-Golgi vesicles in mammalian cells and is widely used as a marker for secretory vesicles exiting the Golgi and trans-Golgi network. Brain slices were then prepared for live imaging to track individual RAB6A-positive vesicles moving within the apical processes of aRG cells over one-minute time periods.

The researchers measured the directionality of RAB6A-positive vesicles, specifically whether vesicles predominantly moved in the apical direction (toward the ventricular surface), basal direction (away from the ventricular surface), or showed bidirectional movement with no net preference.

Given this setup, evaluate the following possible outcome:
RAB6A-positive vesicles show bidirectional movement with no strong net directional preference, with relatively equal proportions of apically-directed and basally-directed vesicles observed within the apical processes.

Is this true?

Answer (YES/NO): NO